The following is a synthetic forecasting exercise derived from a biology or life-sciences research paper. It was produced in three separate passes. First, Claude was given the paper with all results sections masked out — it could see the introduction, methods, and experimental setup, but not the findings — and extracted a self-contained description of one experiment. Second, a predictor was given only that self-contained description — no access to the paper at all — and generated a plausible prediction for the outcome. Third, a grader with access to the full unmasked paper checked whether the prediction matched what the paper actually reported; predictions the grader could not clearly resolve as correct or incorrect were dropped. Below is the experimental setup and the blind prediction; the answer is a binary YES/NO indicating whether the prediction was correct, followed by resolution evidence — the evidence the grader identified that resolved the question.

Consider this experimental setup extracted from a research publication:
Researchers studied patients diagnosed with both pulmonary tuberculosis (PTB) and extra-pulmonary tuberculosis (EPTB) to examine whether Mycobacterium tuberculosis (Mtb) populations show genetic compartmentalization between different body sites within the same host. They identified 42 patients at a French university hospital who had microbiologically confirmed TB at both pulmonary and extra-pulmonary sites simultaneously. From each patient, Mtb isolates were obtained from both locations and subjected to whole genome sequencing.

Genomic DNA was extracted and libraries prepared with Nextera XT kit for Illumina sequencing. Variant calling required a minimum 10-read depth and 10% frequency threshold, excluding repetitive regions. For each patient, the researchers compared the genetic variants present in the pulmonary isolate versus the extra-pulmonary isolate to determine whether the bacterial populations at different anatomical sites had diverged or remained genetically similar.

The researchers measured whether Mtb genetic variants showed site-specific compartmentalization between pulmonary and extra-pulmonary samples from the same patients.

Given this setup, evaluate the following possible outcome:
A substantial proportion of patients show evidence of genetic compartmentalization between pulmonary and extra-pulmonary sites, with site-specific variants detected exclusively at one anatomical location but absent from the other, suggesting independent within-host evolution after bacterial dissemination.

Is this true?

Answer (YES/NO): YES